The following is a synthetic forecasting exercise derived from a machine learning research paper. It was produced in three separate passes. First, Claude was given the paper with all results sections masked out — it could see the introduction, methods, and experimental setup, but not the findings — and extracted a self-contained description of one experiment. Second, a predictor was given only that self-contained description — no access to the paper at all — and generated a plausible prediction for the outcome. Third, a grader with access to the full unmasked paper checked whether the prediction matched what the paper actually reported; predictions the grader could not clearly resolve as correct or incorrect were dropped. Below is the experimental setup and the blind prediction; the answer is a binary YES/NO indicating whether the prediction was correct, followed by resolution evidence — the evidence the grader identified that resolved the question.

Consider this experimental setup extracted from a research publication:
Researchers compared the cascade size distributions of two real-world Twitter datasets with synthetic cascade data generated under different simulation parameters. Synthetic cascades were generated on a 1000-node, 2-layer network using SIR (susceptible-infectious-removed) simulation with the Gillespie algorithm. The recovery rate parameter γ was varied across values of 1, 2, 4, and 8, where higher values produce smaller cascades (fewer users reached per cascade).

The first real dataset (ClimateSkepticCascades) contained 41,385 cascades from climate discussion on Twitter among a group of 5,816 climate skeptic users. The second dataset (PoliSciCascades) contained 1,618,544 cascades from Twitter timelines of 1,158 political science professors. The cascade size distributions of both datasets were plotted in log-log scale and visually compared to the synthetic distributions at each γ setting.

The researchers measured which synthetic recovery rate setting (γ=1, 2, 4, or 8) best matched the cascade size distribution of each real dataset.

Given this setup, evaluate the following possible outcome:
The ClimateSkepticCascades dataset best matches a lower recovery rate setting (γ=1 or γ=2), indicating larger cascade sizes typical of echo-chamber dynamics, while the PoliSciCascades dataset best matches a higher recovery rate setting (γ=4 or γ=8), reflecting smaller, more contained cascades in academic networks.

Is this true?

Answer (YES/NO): YES